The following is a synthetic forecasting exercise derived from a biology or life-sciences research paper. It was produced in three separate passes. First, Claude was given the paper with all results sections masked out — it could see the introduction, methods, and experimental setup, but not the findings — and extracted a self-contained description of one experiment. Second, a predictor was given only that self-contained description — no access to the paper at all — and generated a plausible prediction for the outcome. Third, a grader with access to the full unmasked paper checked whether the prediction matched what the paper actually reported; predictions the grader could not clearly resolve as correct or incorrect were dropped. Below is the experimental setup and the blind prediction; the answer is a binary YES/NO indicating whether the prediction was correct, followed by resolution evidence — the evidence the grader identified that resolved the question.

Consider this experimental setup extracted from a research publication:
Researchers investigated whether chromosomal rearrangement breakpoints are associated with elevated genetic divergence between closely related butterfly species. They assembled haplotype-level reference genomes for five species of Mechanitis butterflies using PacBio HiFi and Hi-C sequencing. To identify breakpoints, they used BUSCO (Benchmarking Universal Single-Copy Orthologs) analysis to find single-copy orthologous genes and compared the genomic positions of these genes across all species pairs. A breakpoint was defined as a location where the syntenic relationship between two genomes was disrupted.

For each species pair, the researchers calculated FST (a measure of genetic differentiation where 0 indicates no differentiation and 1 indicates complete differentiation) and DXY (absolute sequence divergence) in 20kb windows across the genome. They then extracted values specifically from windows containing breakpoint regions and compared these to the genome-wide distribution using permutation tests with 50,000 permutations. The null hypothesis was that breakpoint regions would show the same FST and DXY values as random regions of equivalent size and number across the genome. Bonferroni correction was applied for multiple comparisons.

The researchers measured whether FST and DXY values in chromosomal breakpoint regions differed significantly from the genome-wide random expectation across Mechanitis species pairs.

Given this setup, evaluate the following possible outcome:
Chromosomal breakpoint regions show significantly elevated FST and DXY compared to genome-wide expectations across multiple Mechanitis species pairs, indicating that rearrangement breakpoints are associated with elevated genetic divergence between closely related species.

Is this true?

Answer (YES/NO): YES